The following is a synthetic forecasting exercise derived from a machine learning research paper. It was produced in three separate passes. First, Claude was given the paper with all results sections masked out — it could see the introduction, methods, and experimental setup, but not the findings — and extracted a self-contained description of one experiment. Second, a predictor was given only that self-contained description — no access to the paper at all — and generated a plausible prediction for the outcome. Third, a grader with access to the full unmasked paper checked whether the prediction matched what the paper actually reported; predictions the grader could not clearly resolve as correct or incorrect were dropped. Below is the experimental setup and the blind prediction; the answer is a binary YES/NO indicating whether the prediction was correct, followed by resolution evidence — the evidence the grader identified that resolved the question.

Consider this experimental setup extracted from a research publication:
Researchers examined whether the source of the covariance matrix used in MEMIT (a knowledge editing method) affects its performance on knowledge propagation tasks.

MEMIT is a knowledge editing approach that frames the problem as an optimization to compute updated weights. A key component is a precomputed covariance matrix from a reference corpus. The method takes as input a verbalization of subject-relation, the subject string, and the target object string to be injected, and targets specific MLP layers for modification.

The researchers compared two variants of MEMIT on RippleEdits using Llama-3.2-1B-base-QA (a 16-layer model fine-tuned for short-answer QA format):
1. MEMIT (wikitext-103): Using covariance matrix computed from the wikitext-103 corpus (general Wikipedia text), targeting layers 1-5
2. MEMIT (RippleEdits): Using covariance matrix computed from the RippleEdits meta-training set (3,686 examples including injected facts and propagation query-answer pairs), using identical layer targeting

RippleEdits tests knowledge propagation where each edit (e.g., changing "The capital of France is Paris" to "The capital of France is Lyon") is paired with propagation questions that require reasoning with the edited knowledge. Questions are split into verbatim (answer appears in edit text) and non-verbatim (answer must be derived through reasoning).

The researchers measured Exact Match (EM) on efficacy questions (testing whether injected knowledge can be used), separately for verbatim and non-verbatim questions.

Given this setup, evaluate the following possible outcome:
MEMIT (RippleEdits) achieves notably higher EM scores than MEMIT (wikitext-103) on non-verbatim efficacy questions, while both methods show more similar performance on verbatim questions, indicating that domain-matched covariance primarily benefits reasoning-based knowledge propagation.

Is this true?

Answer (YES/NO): NO